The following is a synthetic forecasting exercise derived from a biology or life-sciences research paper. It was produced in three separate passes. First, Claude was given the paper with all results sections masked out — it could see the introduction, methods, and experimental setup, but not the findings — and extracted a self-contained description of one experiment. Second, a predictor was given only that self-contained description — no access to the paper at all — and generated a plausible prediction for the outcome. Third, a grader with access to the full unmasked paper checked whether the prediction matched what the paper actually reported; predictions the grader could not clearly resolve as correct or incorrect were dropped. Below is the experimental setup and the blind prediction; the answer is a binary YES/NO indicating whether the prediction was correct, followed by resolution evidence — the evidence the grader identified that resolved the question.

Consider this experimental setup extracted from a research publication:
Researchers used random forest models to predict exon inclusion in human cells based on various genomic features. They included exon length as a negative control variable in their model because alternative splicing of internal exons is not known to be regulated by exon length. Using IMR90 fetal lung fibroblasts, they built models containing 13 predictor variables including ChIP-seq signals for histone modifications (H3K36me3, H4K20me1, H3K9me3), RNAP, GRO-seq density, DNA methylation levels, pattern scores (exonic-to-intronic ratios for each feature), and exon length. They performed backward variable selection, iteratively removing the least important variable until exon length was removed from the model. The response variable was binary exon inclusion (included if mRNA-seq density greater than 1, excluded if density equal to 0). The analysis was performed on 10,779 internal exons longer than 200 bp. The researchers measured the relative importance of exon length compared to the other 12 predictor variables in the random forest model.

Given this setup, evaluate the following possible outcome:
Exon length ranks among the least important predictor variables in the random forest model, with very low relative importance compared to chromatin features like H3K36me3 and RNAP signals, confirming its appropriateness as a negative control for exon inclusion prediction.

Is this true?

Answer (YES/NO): NO